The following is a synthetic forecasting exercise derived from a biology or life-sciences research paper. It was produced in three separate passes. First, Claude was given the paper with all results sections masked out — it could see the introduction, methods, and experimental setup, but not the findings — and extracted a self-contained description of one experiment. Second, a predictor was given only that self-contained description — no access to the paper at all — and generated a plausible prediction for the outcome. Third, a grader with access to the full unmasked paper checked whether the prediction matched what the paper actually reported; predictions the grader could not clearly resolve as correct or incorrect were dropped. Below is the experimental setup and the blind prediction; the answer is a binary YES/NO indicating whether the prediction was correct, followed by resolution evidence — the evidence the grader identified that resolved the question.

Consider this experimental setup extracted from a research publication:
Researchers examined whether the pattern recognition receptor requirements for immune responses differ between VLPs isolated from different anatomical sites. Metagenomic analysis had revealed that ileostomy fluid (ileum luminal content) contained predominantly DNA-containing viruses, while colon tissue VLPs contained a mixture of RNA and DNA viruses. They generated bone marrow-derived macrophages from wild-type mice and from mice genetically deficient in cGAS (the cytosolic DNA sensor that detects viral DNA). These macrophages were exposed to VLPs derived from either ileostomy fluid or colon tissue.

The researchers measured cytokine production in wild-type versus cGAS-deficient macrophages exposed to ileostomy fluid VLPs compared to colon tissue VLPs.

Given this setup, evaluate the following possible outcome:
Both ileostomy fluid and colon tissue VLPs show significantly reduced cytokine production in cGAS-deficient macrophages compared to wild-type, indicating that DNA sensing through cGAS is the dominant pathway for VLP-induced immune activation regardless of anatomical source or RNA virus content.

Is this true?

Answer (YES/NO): NO